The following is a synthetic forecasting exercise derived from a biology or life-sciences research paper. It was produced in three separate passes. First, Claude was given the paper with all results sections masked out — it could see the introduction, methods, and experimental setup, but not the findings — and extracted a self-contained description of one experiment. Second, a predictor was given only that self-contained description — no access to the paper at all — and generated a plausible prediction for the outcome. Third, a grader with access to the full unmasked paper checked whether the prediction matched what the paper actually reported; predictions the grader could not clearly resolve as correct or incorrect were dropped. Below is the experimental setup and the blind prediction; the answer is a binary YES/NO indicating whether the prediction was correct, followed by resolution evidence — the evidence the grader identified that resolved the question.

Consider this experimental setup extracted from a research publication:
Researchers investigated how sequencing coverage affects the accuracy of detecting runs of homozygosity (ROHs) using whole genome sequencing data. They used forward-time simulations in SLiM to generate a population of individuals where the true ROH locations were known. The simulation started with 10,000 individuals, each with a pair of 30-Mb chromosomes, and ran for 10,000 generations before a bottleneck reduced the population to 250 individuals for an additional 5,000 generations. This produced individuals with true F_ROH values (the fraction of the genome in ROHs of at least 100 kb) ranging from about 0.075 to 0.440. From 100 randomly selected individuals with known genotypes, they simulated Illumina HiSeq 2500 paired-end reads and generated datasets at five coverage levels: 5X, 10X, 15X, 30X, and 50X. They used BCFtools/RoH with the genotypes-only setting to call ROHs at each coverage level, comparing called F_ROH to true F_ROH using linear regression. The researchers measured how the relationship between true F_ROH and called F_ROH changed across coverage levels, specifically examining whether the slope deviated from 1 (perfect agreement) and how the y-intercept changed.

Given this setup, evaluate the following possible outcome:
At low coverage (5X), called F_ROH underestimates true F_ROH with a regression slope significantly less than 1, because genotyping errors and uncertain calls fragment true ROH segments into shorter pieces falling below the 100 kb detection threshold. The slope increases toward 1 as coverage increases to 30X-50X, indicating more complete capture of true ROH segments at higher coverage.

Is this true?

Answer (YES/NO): NO